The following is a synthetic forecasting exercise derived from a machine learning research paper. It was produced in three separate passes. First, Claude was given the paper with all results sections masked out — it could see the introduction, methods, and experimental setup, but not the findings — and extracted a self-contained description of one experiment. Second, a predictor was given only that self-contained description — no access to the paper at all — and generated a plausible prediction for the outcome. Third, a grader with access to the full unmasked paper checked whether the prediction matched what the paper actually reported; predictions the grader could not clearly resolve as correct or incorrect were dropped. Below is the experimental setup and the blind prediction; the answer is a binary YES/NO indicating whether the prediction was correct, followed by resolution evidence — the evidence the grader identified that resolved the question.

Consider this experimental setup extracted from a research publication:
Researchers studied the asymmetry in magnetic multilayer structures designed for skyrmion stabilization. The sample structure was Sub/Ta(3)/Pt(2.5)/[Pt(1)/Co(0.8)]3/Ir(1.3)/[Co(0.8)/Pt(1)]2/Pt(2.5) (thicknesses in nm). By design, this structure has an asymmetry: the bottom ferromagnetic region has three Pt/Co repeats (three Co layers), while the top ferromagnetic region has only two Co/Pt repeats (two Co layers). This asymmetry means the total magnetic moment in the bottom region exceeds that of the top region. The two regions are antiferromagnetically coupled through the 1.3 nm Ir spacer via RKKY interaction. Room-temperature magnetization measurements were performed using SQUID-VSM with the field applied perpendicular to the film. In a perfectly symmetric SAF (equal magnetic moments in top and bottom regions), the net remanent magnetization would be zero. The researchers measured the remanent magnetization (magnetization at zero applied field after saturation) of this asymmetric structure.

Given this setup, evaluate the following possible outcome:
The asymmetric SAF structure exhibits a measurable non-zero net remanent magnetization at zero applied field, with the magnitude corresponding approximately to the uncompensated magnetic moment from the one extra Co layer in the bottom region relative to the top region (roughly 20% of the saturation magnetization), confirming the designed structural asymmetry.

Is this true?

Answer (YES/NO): NO